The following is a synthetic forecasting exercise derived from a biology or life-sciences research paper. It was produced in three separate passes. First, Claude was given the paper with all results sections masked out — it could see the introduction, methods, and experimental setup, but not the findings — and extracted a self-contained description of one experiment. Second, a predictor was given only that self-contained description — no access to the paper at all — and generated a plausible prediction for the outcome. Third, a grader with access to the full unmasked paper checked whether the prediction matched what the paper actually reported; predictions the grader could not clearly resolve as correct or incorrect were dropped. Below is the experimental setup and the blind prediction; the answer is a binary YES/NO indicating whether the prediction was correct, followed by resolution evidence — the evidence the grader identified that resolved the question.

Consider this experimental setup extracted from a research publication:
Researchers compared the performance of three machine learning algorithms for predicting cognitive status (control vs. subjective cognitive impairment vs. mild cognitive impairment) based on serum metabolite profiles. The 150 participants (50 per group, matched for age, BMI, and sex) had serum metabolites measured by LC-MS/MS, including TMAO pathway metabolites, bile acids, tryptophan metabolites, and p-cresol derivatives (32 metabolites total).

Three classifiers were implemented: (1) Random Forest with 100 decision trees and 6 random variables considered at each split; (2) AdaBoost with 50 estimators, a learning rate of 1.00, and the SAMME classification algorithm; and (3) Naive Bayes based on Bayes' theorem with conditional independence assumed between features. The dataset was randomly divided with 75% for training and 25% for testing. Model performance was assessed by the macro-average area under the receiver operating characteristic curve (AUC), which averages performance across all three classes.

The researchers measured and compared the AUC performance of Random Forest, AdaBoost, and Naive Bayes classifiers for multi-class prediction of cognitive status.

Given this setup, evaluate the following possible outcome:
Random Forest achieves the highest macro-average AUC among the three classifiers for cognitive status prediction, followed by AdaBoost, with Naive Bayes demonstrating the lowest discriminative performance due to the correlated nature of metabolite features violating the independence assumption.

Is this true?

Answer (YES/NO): NO